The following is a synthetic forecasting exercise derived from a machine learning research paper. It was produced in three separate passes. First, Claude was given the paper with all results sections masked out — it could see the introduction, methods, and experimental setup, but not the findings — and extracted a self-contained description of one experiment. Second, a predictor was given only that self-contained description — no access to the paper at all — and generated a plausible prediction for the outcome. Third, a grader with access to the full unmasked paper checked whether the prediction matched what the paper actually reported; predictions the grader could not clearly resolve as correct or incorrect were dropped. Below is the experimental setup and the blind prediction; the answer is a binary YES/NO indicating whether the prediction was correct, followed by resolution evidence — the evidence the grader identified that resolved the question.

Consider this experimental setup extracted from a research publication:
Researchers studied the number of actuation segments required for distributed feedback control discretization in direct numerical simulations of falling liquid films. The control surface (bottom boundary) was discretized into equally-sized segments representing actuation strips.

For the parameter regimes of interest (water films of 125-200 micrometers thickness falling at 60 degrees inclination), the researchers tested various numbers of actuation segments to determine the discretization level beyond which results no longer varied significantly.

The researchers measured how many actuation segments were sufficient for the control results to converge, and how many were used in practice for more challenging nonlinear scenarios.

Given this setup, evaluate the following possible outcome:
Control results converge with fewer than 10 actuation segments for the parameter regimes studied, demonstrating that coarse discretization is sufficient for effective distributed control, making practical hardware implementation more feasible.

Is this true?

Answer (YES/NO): NO